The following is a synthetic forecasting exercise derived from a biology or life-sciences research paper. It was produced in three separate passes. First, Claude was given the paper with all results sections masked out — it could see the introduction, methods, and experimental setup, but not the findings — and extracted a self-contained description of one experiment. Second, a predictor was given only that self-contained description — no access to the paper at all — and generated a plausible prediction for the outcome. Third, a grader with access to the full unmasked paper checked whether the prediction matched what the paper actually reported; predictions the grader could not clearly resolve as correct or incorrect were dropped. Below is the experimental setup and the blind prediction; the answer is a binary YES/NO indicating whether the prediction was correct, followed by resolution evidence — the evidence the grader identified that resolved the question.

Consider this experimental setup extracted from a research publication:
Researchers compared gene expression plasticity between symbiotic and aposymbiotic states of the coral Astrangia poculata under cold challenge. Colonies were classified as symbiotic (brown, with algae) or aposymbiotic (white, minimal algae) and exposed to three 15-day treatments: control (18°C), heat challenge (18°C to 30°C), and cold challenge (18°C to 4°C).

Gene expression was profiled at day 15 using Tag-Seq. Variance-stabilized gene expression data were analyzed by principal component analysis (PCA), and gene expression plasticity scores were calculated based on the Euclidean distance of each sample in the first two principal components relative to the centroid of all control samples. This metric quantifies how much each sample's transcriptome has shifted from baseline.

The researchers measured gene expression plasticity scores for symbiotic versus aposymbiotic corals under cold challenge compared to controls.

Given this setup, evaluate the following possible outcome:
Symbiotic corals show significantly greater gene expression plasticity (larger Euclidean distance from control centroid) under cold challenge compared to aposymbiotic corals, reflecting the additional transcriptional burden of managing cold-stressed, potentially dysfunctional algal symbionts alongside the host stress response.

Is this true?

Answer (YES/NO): NO